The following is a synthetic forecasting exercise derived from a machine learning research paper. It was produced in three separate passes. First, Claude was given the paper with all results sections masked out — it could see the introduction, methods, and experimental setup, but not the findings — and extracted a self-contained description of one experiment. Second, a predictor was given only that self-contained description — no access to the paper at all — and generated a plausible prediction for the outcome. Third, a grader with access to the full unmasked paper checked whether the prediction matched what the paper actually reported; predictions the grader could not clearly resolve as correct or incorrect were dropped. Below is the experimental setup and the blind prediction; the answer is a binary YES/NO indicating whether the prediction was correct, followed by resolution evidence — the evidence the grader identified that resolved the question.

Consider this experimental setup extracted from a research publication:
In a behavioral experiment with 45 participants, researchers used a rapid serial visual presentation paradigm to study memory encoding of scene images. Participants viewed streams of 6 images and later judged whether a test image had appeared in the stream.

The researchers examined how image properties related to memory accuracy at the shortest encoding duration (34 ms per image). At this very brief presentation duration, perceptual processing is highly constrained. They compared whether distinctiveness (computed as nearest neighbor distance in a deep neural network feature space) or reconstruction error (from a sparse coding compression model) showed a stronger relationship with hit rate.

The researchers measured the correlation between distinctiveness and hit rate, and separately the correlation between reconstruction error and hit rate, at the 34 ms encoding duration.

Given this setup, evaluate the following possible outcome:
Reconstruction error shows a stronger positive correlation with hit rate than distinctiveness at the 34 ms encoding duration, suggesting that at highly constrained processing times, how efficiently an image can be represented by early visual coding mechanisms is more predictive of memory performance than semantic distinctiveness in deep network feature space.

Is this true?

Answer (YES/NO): NO